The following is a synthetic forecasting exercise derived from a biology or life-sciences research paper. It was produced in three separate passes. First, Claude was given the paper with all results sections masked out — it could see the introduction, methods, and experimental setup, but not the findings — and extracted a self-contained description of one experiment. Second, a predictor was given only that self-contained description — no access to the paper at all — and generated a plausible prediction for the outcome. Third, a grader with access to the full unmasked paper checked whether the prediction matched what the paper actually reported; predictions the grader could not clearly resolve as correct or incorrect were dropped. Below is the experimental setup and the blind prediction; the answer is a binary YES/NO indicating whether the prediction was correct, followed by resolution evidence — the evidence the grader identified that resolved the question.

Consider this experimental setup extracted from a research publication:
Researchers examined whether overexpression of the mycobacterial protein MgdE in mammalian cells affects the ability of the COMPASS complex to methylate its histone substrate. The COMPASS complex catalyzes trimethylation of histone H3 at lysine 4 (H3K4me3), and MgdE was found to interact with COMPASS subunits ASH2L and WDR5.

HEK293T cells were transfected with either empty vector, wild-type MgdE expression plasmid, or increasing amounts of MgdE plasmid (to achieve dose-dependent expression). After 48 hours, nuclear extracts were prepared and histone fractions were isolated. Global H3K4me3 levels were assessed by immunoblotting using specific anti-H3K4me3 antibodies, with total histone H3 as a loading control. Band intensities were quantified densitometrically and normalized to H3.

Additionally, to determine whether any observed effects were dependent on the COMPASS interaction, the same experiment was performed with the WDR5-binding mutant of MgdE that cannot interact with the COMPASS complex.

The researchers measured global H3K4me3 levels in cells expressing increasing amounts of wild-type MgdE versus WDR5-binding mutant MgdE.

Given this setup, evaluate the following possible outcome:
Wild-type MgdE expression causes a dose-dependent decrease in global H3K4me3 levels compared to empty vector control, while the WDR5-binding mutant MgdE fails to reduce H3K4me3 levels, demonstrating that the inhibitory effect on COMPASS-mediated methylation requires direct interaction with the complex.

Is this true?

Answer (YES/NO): YES